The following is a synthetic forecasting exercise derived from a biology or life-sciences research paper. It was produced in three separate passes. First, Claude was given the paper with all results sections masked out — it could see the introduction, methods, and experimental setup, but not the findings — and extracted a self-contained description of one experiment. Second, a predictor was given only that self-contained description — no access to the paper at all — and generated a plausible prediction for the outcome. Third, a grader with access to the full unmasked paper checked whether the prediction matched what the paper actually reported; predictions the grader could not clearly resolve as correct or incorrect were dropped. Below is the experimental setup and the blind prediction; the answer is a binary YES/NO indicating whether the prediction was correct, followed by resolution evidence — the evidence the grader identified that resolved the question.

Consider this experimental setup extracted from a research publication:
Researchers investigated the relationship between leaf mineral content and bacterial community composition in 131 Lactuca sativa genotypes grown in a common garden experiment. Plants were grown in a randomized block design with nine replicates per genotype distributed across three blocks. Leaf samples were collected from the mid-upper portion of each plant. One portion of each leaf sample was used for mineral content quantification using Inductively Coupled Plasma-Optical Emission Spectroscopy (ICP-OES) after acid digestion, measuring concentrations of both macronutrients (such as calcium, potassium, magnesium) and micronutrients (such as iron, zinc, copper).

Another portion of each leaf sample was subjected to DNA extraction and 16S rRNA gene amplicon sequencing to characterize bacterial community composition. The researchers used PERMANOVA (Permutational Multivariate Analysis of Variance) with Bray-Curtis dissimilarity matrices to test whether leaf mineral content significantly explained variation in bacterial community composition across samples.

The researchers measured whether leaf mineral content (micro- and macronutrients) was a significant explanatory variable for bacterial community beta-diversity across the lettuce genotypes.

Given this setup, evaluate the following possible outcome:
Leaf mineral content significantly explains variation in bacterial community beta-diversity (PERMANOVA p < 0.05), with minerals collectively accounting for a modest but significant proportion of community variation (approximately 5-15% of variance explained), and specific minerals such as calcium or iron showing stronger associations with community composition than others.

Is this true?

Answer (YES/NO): NO